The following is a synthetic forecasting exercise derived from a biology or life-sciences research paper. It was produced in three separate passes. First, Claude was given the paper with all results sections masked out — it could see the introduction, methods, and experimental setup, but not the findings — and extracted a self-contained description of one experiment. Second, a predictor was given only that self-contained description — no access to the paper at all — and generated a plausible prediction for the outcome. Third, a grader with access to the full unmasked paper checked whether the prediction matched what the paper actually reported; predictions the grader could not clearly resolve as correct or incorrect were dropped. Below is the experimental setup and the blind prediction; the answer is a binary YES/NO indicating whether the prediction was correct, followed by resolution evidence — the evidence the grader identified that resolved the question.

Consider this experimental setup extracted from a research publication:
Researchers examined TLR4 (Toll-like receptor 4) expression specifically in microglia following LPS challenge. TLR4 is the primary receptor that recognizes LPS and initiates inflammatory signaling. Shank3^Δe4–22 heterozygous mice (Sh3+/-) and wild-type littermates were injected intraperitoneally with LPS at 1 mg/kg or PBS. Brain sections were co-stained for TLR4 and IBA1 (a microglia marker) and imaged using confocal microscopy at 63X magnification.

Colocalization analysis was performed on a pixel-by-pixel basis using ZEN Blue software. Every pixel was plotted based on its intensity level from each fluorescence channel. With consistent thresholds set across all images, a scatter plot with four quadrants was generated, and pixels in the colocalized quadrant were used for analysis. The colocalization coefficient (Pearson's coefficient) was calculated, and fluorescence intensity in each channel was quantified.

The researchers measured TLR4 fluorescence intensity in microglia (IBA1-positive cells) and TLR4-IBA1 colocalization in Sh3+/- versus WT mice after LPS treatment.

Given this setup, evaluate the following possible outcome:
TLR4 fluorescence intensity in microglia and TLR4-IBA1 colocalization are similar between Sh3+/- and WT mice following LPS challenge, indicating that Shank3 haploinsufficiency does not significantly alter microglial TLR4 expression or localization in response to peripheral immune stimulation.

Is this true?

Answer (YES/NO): NO